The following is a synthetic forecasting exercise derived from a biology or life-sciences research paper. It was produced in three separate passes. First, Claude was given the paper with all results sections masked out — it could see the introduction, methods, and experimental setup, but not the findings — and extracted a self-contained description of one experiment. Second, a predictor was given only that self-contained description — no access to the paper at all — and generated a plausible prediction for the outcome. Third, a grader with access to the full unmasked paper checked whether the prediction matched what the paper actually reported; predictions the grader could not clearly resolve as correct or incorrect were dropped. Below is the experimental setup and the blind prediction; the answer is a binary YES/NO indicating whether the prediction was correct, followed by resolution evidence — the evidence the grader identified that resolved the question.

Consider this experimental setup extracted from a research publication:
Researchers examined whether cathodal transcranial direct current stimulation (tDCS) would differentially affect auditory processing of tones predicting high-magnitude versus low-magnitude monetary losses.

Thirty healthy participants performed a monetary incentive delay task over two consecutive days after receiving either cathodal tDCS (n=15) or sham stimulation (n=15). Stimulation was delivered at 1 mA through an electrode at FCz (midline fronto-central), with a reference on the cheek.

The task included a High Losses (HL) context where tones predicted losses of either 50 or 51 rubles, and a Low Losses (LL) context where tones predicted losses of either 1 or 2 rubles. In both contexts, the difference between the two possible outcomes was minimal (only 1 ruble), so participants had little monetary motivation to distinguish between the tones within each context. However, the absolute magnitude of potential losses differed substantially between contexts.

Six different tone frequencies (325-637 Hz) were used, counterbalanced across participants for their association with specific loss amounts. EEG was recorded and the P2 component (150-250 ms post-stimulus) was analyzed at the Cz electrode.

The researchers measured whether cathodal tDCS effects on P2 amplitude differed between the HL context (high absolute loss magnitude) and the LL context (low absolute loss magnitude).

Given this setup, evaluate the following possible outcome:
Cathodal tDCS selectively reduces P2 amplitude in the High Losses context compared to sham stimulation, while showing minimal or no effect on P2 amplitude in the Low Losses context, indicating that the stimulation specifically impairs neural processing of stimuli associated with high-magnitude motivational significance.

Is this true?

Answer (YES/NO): NO